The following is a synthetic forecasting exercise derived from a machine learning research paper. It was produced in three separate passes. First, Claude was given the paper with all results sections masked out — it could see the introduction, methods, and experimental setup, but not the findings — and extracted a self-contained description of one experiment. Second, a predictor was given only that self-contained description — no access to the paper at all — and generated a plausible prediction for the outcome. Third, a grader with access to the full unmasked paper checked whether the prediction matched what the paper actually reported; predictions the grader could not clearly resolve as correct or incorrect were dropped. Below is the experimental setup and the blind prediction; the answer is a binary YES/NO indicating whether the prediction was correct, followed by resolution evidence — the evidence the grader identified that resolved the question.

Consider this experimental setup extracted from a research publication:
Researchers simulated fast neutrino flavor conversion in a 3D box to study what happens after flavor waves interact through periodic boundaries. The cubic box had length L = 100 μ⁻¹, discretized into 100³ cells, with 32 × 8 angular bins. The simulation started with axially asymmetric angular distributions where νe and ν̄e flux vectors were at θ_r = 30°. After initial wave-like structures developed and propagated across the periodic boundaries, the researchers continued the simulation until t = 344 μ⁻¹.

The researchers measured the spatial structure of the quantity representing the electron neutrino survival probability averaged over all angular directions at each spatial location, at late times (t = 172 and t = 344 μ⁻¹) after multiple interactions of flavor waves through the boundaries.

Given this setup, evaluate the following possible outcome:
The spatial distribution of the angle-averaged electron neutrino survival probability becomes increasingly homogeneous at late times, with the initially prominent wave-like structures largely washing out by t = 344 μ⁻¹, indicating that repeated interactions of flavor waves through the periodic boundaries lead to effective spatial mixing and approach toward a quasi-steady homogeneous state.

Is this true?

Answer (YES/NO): NO